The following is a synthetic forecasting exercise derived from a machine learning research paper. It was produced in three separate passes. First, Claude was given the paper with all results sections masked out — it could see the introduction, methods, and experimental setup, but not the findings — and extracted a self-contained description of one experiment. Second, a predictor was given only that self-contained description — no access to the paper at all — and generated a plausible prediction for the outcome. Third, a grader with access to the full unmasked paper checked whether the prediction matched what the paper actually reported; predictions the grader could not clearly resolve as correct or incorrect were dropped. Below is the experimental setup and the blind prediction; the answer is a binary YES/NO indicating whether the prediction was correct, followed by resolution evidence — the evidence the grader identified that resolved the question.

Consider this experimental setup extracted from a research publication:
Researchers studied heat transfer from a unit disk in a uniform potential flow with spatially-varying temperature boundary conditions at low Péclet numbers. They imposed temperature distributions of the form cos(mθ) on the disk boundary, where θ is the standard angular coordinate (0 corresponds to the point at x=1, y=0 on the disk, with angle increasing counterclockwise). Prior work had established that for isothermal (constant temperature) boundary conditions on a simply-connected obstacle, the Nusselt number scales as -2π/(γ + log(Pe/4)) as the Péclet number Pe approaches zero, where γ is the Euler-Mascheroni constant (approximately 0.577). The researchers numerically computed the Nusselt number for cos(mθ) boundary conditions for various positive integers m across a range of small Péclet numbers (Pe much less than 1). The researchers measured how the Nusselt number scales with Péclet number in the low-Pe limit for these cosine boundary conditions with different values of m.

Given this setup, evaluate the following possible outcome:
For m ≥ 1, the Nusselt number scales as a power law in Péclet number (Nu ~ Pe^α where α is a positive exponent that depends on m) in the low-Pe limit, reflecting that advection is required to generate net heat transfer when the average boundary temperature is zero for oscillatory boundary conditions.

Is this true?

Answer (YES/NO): YES